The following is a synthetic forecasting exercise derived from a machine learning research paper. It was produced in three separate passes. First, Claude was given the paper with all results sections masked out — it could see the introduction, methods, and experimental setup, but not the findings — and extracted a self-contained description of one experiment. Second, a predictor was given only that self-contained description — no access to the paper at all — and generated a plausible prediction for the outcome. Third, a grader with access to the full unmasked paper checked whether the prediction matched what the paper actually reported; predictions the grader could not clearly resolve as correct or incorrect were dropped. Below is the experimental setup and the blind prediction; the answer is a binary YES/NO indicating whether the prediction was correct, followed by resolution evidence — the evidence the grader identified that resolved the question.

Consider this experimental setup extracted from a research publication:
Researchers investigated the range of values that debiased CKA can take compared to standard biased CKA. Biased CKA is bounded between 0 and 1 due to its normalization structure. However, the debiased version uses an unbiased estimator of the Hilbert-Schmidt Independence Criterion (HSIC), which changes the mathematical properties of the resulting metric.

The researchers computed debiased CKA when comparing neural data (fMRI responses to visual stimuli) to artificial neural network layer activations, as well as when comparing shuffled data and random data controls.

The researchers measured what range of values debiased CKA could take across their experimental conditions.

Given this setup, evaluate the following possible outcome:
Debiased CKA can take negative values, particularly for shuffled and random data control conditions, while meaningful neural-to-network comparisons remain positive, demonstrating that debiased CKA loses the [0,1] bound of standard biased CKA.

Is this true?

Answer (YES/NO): NO